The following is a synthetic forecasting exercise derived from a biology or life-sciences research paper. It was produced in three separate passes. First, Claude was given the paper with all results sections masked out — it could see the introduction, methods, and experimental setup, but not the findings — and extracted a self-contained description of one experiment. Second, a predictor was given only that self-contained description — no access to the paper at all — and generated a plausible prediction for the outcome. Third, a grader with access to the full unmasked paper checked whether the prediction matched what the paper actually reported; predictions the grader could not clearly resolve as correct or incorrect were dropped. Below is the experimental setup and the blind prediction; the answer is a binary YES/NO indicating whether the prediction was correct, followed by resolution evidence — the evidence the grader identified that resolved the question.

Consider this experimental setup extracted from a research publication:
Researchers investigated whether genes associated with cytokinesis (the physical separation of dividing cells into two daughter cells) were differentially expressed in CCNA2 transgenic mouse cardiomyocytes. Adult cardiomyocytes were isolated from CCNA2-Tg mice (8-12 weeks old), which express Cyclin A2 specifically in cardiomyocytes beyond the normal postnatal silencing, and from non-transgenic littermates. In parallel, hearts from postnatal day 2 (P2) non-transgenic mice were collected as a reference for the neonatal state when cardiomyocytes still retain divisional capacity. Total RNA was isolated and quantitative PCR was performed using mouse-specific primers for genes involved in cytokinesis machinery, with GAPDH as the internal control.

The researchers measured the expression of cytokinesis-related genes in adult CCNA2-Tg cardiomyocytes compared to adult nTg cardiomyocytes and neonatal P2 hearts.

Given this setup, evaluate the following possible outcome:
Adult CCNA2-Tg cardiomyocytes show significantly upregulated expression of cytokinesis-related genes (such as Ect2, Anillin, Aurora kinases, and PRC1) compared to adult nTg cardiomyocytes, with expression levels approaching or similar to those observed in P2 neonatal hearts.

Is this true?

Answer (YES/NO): NO